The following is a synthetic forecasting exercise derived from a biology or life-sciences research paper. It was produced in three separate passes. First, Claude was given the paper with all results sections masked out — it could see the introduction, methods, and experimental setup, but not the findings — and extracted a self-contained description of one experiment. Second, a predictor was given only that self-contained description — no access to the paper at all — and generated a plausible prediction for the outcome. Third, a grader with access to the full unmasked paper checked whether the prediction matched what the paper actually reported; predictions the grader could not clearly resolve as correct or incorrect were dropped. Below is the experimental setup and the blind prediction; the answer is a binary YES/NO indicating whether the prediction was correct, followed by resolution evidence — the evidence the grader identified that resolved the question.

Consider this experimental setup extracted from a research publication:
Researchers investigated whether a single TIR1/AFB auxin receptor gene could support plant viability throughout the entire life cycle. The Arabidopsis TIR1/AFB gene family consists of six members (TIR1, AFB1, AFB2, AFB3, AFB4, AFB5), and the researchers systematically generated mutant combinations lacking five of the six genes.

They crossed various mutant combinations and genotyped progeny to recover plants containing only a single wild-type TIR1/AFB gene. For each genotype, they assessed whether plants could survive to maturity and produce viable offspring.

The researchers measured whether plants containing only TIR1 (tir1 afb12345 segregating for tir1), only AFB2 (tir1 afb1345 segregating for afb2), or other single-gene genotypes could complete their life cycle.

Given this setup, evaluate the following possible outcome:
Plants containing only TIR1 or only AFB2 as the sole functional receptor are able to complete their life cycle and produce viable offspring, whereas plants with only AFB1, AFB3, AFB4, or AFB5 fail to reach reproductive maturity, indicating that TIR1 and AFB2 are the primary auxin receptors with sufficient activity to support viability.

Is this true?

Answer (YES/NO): NO